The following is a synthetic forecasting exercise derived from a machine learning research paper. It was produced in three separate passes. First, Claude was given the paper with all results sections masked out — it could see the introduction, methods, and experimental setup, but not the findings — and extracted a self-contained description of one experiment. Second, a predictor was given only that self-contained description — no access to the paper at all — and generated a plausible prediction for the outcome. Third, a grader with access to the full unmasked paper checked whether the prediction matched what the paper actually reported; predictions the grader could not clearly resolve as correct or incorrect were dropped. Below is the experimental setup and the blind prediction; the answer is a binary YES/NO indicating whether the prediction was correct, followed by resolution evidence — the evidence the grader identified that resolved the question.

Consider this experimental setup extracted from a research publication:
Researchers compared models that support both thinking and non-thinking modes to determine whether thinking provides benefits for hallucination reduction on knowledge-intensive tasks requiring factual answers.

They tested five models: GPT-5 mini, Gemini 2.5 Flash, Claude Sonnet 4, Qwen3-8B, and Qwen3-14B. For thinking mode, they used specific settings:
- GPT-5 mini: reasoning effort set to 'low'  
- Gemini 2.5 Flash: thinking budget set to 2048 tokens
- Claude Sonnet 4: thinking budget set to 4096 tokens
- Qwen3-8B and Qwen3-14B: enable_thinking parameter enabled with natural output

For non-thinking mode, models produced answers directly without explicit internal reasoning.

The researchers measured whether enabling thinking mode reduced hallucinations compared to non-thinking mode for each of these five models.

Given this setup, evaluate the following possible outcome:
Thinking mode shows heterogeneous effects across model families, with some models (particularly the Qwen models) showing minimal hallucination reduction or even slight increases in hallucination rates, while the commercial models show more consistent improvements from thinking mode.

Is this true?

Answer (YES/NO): NO